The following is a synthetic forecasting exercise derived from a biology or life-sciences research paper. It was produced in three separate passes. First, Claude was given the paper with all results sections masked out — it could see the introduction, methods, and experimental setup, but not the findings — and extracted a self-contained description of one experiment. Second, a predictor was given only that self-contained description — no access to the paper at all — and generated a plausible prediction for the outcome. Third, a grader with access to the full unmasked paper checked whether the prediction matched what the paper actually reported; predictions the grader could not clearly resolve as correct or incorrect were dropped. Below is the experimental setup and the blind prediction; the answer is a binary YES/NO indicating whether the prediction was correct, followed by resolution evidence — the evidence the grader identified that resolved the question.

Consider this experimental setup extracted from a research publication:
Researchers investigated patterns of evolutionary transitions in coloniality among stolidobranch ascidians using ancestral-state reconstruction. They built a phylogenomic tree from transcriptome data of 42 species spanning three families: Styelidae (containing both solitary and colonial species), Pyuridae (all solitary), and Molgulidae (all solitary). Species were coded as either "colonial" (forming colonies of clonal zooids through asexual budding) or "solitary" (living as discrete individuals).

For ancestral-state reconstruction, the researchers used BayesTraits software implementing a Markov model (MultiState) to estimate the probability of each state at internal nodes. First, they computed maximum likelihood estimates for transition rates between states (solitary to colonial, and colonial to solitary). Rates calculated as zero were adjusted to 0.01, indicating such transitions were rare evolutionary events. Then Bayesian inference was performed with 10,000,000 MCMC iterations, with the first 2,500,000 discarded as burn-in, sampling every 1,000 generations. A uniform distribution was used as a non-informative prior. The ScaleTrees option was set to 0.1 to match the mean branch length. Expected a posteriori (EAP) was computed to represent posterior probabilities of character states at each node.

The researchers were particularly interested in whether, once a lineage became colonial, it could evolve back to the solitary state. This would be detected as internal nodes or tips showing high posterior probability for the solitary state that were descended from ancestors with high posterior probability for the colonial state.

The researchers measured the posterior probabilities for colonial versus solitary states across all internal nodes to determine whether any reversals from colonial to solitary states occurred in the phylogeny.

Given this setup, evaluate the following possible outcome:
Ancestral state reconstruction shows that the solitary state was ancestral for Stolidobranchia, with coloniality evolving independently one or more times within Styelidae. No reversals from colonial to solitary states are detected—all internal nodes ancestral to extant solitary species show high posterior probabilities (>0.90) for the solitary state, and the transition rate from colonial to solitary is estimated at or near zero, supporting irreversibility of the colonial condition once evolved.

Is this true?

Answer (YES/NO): YES